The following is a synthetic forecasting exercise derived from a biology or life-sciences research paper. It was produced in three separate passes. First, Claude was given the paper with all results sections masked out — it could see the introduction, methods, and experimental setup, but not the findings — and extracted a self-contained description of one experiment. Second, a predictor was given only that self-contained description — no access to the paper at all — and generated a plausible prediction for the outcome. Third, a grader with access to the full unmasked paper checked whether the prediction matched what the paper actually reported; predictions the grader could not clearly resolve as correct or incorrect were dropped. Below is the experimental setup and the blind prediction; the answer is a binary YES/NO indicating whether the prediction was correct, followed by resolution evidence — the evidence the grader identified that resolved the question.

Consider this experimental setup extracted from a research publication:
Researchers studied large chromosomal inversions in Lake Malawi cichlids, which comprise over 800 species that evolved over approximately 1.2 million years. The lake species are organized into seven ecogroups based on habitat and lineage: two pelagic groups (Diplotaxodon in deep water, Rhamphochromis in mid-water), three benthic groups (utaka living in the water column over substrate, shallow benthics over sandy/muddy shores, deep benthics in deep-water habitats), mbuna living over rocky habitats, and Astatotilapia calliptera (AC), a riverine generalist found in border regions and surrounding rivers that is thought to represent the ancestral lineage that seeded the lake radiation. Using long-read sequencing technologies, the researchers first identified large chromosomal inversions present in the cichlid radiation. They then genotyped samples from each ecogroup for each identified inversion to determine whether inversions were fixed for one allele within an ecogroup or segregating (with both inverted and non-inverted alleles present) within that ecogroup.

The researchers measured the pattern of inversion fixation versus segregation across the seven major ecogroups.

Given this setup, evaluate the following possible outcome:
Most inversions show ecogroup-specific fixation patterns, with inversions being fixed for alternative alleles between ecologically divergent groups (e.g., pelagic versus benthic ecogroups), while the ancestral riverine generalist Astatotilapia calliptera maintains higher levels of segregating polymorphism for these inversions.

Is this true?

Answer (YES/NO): NO